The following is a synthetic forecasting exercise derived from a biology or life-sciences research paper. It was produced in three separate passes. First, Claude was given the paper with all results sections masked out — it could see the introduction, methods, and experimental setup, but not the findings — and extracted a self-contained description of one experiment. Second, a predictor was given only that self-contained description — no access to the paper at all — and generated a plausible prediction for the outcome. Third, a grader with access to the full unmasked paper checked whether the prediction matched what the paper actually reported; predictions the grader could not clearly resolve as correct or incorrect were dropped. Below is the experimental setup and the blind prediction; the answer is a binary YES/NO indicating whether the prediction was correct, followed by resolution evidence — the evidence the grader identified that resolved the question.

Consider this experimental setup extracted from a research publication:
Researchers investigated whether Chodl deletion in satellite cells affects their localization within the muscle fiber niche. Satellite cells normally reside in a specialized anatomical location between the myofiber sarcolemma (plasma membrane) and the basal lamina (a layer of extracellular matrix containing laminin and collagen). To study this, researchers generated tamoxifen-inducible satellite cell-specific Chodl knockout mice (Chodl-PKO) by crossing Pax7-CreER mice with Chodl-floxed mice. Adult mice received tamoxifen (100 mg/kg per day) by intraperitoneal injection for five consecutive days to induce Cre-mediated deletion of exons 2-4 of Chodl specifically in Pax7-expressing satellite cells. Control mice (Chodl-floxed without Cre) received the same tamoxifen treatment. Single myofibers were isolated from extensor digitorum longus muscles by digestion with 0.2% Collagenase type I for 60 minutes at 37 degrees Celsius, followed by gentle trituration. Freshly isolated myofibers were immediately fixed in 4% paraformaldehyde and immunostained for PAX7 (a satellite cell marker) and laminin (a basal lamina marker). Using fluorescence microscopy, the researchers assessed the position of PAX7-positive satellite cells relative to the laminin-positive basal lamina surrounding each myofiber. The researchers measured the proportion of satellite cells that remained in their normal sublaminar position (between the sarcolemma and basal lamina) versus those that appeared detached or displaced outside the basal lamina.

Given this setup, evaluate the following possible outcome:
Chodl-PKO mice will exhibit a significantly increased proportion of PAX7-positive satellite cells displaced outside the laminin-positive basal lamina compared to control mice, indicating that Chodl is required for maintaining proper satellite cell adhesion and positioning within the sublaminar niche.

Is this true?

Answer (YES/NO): YES